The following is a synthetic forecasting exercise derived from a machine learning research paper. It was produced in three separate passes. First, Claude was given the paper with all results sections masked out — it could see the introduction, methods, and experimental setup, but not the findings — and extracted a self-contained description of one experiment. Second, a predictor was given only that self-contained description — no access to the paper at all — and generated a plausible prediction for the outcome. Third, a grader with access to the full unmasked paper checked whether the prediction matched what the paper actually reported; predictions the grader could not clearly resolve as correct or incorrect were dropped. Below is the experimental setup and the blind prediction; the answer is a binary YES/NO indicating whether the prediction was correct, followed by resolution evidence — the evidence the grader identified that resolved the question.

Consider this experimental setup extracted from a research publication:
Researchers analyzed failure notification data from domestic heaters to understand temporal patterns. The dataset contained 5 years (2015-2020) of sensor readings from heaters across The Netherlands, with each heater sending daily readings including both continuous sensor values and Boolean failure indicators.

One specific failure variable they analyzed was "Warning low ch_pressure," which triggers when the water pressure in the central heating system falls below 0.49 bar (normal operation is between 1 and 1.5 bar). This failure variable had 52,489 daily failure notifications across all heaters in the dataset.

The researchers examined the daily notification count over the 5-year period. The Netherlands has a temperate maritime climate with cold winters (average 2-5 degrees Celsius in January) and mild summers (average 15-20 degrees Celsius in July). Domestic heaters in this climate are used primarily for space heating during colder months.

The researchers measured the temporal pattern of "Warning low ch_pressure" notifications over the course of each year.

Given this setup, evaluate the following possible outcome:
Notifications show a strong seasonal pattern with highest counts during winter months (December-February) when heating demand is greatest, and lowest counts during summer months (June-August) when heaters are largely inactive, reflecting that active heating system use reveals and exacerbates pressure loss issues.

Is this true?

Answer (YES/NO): YES